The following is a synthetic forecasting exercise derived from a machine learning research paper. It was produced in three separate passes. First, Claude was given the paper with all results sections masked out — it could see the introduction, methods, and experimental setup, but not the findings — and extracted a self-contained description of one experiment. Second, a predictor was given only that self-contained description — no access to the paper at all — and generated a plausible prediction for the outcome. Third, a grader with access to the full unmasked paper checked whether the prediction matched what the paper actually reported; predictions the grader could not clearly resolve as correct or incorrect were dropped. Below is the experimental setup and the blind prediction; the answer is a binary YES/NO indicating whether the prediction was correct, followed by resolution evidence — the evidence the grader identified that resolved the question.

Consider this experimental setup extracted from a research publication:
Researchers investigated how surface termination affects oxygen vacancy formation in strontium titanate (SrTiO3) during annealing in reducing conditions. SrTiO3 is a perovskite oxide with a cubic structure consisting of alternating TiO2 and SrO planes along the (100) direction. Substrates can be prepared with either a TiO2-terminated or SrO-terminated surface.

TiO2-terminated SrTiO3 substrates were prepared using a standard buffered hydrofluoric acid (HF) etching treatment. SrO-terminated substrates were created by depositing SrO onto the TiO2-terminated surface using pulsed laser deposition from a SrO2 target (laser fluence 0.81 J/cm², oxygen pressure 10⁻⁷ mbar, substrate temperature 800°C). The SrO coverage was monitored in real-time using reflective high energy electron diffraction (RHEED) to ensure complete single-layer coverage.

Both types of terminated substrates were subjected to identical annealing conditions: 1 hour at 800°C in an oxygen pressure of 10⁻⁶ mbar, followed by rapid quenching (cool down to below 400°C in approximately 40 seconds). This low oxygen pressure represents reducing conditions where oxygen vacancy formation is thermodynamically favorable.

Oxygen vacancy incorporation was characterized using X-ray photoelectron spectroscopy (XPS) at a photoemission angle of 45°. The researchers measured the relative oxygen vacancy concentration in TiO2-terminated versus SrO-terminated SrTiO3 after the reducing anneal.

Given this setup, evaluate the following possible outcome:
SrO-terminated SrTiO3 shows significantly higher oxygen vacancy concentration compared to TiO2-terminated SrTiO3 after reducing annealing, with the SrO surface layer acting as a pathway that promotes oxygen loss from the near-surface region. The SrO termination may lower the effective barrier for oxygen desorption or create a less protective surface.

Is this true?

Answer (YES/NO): NO